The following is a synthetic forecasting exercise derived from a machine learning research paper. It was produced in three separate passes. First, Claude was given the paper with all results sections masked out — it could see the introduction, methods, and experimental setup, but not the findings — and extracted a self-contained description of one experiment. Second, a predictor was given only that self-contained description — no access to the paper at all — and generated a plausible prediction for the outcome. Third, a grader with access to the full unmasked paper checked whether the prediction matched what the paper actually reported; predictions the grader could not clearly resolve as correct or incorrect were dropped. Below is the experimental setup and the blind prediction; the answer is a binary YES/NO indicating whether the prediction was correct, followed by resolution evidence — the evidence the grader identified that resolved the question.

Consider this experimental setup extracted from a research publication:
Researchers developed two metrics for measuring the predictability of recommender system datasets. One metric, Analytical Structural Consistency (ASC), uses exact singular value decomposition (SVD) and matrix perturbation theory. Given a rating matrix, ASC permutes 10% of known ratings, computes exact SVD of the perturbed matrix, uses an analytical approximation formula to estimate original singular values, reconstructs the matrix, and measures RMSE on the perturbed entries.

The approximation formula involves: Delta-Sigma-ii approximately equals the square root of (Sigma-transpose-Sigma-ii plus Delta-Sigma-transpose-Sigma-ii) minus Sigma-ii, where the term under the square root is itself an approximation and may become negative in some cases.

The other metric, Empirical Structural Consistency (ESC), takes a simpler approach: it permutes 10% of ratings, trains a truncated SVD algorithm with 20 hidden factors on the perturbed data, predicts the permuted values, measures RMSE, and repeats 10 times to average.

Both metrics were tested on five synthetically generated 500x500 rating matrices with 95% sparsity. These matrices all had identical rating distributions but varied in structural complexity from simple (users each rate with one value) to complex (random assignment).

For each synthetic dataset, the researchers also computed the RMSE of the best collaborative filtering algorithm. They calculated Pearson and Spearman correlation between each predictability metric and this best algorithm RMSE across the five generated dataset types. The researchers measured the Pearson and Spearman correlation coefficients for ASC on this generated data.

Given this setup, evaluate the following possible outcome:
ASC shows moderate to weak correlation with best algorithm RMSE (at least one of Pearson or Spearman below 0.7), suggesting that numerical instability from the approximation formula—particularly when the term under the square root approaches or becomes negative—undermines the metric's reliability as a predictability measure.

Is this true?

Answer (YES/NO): YES